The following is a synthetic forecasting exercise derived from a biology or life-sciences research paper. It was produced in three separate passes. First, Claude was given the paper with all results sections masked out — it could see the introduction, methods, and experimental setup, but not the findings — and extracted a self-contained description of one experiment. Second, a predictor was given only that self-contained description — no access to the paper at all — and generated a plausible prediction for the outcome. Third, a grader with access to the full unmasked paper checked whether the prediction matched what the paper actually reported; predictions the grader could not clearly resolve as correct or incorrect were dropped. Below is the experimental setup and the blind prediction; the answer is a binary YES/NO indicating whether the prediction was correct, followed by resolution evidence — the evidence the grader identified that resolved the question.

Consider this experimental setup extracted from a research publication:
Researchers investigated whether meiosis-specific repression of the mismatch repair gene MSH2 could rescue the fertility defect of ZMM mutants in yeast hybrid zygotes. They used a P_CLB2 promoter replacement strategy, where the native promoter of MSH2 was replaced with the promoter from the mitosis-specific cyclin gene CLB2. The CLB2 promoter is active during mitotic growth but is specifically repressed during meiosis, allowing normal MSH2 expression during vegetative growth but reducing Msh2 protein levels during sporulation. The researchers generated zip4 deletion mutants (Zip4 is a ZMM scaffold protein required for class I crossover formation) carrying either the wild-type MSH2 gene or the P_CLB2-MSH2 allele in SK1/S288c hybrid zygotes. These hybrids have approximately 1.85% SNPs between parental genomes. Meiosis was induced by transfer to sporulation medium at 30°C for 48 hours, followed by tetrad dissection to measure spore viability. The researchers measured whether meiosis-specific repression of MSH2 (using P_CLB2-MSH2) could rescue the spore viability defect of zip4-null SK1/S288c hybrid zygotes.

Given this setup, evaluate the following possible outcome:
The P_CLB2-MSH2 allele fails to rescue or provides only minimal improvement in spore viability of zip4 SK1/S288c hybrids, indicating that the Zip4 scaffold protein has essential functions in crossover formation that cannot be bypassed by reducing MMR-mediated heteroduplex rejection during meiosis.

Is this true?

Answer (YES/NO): NO